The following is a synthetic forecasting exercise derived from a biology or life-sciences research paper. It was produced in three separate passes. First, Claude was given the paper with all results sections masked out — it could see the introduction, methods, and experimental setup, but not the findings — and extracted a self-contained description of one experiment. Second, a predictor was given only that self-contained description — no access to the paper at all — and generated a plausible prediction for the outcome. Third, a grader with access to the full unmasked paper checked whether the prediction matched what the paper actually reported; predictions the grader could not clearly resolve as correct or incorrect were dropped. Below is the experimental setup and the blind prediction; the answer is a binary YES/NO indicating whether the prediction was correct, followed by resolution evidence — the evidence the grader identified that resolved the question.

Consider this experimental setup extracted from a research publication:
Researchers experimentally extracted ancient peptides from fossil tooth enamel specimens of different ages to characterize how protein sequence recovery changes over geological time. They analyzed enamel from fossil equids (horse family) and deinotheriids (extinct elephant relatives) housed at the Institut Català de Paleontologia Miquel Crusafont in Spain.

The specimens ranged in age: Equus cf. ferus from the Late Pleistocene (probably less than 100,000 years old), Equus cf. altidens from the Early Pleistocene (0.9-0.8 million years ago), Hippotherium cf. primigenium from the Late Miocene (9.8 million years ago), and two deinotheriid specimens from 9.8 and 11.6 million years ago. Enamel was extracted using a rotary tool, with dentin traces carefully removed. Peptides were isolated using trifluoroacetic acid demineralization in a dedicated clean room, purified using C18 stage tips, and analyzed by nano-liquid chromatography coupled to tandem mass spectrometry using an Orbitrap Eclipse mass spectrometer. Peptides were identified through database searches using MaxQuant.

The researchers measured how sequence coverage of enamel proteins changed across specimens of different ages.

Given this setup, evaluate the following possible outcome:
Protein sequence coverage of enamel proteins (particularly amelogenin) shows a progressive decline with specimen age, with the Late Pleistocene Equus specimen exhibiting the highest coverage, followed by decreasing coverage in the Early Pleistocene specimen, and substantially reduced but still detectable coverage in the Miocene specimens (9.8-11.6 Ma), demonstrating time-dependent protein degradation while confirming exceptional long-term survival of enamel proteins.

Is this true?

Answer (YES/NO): YES